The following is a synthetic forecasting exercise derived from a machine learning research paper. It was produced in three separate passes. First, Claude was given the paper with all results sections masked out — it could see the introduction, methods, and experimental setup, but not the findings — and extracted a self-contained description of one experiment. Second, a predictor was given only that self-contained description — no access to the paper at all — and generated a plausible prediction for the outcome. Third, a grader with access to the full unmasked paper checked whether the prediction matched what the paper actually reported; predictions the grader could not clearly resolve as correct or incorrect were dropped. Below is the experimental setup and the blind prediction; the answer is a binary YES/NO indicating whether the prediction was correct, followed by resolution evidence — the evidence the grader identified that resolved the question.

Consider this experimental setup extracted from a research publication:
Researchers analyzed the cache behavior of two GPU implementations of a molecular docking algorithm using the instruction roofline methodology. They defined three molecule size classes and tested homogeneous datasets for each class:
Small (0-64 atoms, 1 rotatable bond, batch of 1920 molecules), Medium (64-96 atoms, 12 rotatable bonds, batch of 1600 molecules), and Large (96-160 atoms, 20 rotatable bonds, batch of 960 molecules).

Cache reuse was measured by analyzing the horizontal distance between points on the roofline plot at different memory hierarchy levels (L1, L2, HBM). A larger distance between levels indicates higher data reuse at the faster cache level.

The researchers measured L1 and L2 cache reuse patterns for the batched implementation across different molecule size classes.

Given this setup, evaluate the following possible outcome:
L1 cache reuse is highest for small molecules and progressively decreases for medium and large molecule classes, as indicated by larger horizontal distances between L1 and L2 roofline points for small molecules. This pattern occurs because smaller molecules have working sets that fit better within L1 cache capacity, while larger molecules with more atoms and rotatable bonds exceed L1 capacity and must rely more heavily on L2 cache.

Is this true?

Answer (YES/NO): YES